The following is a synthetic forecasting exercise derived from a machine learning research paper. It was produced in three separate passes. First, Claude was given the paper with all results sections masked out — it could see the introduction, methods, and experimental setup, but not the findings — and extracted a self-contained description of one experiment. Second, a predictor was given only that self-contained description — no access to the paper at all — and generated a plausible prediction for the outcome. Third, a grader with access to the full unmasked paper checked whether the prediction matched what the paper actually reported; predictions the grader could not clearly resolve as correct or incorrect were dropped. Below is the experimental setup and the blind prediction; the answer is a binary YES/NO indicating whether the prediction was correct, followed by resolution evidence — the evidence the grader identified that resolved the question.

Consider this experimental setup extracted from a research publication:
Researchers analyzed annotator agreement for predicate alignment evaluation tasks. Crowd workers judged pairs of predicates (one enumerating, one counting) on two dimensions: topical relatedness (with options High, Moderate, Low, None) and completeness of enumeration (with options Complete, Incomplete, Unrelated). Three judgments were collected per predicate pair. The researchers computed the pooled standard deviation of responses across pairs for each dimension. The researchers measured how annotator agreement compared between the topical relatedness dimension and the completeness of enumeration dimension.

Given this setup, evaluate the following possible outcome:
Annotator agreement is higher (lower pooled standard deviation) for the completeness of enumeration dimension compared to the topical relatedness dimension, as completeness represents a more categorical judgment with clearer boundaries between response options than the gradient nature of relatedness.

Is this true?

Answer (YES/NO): NO